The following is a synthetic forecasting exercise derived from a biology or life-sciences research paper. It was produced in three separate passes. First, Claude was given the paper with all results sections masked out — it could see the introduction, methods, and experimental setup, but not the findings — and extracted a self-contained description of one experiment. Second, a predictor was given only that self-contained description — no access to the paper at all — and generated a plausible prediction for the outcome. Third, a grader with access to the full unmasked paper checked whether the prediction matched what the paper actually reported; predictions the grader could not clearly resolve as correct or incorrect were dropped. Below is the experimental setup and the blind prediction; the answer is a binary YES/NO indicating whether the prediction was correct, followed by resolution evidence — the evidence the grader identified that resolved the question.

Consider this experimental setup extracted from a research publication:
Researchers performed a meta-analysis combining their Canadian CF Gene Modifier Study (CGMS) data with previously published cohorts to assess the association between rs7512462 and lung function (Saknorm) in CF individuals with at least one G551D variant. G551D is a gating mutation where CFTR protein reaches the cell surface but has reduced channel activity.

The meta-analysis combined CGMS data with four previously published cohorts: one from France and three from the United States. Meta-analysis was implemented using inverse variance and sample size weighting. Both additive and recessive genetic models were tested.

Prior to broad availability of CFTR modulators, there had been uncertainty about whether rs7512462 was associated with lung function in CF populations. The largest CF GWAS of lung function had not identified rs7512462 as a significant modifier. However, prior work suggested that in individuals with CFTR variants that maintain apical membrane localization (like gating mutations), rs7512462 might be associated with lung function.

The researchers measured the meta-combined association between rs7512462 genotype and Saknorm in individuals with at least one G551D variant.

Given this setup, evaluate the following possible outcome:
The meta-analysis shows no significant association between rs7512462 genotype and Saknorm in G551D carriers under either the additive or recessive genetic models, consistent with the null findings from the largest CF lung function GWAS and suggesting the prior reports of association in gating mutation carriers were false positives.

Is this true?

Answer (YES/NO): NO